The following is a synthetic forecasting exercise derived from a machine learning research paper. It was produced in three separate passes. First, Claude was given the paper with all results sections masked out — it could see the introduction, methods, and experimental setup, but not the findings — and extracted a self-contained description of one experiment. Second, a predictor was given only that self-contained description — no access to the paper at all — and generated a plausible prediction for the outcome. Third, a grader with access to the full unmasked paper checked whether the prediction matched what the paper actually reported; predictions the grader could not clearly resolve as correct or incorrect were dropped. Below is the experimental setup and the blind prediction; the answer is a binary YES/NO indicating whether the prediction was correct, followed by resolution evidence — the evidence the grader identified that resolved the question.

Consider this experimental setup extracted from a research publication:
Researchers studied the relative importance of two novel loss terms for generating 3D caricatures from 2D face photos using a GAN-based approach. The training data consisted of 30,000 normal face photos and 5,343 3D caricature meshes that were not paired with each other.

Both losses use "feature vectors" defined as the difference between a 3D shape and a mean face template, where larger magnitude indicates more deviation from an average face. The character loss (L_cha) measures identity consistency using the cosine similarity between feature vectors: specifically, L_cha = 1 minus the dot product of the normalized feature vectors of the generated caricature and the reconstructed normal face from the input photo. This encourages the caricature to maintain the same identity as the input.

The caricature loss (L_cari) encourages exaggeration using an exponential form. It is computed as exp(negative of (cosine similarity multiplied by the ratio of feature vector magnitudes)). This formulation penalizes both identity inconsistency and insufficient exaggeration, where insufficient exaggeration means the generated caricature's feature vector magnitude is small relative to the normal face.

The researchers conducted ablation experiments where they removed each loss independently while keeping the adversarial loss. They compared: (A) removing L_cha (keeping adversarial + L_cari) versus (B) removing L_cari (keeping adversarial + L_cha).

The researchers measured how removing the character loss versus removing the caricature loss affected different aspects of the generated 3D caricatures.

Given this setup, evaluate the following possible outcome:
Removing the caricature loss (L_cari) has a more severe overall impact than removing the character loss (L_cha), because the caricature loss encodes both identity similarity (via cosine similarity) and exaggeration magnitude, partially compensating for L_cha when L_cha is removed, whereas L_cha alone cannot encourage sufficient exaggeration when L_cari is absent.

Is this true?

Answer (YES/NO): NO